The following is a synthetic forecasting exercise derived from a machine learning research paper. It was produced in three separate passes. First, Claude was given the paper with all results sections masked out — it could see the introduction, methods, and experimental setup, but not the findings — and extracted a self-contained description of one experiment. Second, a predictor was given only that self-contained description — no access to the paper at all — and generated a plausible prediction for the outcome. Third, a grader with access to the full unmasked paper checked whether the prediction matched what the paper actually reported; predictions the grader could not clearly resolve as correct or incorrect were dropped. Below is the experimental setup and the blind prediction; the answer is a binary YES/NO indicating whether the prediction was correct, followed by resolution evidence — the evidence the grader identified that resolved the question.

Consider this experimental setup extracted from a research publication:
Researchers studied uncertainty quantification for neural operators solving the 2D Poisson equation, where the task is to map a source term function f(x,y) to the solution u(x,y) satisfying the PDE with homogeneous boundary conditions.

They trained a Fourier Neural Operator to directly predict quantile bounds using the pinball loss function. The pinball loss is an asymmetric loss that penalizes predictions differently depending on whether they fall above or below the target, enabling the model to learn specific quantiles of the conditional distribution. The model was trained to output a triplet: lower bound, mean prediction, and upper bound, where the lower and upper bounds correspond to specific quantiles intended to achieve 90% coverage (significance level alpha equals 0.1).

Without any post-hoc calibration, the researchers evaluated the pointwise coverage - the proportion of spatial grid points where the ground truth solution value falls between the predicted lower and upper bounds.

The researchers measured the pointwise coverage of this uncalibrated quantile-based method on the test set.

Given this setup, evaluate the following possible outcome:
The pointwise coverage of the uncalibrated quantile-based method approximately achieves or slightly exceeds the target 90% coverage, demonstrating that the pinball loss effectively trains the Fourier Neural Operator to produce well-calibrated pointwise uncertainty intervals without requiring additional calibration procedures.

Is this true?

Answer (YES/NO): NO